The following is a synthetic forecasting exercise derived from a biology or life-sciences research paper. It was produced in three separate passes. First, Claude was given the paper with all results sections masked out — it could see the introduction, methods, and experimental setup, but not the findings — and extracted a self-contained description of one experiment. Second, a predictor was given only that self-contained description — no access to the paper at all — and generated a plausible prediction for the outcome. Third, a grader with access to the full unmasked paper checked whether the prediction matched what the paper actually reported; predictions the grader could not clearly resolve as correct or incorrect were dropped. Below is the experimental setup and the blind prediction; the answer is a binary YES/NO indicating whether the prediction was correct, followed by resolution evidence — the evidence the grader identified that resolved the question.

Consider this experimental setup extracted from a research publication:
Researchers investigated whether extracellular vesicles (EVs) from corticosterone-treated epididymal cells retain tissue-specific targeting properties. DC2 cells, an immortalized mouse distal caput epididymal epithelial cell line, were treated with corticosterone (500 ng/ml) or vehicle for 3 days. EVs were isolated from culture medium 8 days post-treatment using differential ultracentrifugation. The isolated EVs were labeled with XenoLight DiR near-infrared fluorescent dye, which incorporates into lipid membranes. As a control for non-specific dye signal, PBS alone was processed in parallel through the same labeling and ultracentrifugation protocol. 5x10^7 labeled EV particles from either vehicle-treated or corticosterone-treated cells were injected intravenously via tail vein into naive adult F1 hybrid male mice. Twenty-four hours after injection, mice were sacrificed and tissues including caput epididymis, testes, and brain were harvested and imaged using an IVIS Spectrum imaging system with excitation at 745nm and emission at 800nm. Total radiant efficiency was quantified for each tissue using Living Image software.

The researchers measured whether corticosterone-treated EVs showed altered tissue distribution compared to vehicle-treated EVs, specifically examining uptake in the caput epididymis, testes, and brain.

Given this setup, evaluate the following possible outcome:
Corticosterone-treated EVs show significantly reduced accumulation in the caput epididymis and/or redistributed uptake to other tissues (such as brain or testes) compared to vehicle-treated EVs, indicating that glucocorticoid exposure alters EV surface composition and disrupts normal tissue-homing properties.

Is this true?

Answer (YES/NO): NO